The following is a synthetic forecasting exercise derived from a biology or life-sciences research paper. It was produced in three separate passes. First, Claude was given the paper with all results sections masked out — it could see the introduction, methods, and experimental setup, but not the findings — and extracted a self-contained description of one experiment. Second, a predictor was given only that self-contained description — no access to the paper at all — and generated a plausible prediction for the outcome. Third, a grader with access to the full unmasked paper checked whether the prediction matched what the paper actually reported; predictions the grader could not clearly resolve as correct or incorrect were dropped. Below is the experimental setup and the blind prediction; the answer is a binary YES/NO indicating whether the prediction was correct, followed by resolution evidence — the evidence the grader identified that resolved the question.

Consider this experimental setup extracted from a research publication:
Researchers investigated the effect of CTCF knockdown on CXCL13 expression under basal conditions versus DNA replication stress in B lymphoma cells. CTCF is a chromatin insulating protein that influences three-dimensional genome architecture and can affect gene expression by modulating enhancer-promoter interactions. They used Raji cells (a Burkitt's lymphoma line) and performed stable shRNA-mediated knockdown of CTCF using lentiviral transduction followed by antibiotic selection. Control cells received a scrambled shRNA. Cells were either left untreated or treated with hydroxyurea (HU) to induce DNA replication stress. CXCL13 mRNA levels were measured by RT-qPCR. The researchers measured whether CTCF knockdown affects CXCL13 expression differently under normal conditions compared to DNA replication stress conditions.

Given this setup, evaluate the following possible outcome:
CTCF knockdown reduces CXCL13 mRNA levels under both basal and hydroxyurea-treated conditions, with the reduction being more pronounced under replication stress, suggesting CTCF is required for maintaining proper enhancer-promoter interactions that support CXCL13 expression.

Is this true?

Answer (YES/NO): NO